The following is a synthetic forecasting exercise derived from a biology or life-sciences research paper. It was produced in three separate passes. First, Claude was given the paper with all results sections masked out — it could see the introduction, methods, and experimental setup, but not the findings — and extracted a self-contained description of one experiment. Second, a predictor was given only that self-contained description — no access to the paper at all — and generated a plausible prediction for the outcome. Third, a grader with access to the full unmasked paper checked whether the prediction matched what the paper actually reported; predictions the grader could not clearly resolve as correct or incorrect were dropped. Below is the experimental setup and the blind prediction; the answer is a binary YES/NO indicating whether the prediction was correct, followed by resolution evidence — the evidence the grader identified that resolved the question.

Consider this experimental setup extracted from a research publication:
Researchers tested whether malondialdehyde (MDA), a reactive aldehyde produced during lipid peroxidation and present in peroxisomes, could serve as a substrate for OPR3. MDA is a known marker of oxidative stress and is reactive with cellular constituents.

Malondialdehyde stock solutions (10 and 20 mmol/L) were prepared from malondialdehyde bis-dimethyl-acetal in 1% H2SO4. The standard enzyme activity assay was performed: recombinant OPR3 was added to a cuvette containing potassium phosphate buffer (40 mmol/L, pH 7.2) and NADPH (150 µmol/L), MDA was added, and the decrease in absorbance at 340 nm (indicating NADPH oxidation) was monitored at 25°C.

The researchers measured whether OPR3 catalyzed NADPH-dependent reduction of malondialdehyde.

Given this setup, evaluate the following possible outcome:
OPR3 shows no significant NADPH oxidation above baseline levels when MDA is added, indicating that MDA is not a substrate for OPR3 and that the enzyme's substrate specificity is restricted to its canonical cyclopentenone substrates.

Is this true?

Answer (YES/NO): NO